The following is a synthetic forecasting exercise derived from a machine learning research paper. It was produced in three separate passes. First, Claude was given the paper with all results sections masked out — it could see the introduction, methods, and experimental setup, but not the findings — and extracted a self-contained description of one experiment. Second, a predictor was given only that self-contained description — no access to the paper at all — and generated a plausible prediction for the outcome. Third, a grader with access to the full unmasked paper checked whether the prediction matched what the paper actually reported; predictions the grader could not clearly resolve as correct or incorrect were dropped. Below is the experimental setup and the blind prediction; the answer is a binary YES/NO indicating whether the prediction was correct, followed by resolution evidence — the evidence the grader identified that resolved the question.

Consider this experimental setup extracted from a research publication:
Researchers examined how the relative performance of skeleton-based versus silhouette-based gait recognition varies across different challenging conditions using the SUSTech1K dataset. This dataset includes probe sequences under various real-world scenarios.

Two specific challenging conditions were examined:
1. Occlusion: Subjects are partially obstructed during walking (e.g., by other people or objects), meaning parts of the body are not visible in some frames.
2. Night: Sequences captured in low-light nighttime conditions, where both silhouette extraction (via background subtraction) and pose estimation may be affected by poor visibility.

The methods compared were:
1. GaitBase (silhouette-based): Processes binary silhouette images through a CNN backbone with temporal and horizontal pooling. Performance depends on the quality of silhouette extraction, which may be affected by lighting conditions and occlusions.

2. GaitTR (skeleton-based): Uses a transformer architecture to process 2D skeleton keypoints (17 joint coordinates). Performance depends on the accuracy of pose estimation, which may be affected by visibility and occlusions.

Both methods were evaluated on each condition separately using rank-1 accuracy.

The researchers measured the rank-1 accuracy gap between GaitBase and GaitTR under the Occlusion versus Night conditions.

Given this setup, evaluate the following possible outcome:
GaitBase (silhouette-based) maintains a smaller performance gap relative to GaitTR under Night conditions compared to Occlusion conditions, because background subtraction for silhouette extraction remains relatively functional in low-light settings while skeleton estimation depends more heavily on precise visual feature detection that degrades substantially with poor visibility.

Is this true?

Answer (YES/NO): NO